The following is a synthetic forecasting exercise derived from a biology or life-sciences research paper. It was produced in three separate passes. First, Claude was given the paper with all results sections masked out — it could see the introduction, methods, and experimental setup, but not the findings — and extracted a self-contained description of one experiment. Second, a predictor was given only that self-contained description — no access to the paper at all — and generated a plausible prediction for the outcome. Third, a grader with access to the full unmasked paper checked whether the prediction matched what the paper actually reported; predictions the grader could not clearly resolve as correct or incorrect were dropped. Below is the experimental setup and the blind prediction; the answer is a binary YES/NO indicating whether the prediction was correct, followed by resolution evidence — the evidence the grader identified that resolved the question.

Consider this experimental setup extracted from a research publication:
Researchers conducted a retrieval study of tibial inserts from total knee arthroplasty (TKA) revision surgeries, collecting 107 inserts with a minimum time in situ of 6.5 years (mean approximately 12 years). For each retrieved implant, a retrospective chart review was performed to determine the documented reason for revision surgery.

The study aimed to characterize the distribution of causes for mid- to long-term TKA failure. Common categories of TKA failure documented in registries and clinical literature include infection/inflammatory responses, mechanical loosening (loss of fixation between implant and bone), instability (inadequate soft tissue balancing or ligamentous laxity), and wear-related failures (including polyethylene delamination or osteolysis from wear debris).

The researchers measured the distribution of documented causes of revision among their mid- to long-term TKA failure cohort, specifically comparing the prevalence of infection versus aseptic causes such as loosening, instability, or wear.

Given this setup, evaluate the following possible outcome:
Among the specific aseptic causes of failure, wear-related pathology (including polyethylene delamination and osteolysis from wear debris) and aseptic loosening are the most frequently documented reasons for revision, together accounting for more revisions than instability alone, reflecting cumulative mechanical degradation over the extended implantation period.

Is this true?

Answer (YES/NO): NO